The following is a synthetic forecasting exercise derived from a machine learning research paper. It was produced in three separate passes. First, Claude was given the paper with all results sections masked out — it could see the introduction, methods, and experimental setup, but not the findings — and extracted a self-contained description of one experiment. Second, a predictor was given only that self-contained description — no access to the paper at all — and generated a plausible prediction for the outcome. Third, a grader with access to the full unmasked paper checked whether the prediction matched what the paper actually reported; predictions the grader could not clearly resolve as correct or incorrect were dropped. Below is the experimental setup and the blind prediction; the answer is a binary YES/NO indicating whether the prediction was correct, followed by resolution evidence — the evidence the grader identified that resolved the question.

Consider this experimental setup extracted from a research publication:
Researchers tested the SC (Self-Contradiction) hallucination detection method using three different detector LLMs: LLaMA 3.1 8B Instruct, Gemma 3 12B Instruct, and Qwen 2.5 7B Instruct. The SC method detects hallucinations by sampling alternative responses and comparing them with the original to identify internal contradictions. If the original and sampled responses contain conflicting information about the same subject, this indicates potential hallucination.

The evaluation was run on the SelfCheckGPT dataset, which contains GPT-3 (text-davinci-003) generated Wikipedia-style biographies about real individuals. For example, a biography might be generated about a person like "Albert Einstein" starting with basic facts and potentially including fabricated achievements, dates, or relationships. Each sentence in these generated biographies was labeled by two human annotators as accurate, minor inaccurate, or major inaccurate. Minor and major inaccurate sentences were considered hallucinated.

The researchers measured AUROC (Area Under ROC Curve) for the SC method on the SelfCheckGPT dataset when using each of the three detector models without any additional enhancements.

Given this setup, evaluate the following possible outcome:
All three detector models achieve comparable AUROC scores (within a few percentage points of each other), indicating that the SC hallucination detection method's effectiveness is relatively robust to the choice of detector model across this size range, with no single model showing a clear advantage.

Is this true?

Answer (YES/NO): YES